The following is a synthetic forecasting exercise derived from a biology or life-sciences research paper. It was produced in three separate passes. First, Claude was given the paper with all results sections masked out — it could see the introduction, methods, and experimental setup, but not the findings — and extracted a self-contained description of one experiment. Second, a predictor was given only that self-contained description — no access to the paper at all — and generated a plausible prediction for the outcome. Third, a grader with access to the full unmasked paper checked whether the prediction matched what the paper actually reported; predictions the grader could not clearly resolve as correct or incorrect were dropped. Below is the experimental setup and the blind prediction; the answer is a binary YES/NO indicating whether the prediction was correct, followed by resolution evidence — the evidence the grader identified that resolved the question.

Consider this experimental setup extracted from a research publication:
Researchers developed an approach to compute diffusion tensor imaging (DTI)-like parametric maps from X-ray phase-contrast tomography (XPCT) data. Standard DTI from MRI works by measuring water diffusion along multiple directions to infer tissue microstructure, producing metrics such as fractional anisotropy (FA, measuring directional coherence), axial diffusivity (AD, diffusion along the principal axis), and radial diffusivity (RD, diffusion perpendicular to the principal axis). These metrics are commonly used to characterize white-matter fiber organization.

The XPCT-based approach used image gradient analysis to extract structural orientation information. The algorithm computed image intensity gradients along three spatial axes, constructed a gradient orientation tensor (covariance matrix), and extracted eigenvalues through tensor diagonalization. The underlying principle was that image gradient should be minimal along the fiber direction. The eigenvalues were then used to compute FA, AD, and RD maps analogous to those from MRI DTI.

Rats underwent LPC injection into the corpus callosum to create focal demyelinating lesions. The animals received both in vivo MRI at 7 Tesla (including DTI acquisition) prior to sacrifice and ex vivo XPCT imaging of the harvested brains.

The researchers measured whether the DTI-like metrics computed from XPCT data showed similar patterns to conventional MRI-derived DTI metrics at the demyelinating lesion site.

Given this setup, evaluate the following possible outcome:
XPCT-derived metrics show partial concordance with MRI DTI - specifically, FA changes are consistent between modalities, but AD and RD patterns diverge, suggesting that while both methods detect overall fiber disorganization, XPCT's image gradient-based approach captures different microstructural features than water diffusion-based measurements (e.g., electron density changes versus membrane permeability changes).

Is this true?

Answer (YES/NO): NO